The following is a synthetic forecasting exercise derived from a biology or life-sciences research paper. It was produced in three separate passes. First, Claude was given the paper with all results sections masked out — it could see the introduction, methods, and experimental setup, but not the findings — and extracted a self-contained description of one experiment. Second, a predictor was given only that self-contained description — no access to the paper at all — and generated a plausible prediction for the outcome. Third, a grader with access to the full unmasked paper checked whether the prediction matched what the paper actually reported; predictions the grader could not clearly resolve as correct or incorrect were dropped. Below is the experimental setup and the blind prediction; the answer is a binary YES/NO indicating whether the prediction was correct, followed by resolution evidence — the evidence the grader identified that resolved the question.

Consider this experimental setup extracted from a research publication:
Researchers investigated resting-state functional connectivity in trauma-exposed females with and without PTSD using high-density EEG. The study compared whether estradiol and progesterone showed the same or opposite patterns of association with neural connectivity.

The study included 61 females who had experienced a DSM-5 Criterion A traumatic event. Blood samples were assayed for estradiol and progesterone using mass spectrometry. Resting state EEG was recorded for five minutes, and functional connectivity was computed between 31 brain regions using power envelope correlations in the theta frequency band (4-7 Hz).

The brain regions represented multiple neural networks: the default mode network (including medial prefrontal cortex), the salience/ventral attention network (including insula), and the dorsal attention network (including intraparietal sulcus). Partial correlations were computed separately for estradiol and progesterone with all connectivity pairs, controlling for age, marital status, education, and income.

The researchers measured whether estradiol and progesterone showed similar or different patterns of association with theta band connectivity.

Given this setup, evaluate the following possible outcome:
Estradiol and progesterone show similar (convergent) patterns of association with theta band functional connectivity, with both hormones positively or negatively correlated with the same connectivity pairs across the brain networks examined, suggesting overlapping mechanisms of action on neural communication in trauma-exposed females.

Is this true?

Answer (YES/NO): NO